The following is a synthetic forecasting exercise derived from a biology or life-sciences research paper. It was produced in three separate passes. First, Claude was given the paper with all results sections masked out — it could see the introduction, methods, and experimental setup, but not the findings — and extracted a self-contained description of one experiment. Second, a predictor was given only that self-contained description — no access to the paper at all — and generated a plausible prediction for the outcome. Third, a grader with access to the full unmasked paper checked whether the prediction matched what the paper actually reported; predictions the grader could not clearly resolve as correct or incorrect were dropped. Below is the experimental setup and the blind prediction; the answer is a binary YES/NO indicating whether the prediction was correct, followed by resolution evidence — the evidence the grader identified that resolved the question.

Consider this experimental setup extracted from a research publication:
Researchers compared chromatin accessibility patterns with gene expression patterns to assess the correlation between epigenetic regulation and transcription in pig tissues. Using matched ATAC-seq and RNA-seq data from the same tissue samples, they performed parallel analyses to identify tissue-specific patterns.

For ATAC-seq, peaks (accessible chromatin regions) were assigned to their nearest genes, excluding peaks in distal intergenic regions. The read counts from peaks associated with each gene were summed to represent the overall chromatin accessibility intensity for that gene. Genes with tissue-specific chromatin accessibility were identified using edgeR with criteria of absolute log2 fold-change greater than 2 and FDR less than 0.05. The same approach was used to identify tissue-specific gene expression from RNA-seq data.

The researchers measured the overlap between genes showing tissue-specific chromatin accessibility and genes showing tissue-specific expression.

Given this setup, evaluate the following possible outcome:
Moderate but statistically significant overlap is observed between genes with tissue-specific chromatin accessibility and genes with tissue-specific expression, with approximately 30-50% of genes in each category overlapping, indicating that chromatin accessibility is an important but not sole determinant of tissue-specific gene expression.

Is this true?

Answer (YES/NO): NO